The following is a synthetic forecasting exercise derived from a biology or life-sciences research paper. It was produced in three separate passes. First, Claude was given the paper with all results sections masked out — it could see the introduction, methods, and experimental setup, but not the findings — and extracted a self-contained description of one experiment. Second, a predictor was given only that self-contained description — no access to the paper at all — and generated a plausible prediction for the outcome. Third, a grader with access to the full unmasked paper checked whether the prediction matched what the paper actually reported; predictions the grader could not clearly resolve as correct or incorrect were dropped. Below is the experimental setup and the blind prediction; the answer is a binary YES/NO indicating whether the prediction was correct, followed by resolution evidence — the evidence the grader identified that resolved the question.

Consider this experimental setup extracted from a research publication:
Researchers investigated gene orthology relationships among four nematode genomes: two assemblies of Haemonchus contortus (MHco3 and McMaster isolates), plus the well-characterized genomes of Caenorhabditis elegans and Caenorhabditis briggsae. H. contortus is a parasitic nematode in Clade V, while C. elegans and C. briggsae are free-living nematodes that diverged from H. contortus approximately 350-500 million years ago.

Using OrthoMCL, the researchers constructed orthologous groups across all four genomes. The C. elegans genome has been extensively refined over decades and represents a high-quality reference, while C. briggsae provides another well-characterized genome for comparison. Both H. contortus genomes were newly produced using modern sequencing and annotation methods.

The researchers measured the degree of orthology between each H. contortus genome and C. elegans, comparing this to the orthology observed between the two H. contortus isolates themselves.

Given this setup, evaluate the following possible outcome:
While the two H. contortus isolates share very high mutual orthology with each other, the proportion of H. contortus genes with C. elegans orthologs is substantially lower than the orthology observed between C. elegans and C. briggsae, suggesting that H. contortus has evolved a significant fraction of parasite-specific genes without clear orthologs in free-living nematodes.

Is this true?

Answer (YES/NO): NO